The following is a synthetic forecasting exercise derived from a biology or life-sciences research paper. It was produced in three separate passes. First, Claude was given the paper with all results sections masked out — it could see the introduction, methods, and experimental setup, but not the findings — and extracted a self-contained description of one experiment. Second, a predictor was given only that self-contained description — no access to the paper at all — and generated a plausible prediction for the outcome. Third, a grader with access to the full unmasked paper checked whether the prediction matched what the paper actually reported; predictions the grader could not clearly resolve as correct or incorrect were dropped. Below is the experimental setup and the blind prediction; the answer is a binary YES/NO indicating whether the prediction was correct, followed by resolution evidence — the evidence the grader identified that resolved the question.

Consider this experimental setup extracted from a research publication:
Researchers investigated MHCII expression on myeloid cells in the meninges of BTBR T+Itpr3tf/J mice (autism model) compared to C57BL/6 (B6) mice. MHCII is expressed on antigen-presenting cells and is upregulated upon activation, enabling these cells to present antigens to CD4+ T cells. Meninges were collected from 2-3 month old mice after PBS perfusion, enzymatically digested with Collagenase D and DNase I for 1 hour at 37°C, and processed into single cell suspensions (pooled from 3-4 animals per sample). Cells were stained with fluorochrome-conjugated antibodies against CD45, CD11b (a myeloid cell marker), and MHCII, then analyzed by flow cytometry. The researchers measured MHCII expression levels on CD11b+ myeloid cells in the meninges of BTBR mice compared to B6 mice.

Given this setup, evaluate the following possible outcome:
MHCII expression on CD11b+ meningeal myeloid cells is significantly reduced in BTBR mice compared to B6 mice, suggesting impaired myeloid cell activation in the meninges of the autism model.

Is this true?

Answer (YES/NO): NO